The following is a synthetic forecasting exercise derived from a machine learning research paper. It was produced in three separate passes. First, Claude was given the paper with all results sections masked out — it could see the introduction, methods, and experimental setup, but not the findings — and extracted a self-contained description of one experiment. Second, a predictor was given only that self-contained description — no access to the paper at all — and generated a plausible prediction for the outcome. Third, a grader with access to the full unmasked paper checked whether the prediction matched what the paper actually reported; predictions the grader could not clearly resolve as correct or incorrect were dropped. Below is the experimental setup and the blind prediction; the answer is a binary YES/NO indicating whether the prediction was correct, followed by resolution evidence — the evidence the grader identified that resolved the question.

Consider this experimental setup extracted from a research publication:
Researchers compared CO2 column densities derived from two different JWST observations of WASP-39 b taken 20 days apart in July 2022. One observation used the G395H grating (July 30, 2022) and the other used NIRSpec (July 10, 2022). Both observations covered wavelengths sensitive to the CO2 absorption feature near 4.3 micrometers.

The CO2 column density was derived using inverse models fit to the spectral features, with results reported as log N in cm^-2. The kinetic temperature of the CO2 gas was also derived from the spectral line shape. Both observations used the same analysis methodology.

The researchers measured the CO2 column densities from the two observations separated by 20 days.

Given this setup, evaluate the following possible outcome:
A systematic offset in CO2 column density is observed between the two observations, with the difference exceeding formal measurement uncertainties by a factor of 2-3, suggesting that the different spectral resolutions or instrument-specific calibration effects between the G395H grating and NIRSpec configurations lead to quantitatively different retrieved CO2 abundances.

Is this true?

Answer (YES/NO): NO